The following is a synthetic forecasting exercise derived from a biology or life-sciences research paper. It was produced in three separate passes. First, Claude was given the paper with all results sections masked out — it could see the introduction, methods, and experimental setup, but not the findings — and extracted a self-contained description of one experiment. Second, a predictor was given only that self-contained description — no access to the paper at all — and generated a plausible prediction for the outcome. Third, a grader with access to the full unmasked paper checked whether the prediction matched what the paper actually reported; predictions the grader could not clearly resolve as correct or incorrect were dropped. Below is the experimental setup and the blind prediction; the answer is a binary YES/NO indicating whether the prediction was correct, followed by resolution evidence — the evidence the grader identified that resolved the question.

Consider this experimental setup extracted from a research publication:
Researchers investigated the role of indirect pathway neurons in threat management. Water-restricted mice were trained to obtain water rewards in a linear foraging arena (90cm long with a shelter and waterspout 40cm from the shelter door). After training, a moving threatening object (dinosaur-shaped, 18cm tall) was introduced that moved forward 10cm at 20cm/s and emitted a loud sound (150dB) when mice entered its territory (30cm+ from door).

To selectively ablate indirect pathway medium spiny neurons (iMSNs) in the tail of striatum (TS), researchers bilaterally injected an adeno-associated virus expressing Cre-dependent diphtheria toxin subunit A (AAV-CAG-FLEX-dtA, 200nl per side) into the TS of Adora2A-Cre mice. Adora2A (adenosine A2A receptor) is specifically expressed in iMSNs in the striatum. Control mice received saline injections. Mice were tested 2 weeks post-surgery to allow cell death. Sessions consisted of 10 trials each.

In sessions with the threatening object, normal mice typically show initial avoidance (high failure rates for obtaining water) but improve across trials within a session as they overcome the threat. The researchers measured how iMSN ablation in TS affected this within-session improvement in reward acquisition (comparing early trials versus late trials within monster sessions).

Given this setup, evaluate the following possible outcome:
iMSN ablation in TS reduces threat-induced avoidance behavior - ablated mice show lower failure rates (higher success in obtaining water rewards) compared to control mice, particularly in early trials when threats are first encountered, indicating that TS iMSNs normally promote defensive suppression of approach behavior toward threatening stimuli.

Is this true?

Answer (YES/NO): NO